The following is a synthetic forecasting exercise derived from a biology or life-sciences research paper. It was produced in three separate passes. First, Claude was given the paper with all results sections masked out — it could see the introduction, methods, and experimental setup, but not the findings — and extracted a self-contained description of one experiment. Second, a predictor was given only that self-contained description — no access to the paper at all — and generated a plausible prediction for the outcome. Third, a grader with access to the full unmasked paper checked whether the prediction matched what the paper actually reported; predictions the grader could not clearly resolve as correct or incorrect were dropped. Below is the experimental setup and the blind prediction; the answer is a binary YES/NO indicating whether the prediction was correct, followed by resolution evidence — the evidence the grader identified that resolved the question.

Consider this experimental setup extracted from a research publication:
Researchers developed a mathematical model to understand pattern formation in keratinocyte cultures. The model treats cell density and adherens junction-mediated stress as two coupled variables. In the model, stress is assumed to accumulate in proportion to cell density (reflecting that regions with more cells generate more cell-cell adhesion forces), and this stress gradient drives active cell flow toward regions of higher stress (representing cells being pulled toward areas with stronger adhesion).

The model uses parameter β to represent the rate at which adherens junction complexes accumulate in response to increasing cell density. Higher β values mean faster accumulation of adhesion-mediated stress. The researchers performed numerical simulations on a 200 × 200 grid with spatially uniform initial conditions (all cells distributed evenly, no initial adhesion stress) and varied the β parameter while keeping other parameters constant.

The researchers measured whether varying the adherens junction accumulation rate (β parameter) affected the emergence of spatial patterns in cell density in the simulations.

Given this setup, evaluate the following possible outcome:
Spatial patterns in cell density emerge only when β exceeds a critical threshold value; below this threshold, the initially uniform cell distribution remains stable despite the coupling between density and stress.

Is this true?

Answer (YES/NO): YES